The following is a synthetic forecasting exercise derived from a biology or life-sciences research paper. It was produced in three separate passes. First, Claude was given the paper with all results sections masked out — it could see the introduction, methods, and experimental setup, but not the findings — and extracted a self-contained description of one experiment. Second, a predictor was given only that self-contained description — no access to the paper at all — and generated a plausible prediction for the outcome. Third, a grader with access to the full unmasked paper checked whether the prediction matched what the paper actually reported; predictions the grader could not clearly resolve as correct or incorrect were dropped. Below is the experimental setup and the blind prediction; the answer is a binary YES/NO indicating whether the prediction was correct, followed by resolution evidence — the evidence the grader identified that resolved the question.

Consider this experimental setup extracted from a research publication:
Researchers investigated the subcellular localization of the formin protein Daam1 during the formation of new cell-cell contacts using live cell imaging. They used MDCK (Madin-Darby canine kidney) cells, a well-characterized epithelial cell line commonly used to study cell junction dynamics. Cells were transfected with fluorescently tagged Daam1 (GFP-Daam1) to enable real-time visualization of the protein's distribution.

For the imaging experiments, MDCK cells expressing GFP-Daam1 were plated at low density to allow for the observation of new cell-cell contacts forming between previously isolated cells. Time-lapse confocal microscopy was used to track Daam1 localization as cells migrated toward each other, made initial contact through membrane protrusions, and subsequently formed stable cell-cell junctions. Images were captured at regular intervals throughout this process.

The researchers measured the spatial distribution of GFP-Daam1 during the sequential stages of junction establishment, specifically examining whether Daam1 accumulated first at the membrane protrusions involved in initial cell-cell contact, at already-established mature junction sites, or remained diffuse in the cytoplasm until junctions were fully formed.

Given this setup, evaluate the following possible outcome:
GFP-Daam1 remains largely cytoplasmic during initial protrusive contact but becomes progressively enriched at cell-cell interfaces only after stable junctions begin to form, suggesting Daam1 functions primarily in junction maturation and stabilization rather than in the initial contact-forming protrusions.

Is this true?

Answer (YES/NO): NO